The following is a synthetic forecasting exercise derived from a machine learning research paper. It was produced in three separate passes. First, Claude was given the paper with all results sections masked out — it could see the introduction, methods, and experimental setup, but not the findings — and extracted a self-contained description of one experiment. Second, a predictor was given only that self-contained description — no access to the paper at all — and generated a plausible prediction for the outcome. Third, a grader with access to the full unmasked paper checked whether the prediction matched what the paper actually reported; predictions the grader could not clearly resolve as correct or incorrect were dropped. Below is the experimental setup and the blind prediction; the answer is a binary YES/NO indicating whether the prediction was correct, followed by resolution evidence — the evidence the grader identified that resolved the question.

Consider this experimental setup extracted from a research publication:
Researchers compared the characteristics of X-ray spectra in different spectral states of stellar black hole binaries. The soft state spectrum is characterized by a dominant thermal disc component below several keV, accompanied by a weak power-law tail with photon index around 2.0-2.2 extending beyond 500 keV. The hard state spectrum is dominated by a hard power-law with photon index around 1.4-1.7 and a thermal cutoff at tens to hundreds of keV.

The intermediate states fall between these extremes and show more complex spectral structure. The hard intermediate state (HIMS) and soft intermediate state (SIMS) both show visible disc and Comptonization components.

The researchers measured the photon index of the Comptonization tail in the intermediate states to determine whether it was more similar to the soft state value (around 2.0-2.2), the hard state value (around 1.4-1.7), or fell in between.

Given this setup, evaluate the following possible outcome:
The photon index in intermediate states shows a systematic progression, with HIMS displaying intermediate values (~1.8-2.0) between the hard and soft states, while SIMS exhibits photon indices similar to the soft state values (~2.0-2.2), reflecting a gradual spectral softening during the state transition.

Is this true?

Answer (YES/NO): NO